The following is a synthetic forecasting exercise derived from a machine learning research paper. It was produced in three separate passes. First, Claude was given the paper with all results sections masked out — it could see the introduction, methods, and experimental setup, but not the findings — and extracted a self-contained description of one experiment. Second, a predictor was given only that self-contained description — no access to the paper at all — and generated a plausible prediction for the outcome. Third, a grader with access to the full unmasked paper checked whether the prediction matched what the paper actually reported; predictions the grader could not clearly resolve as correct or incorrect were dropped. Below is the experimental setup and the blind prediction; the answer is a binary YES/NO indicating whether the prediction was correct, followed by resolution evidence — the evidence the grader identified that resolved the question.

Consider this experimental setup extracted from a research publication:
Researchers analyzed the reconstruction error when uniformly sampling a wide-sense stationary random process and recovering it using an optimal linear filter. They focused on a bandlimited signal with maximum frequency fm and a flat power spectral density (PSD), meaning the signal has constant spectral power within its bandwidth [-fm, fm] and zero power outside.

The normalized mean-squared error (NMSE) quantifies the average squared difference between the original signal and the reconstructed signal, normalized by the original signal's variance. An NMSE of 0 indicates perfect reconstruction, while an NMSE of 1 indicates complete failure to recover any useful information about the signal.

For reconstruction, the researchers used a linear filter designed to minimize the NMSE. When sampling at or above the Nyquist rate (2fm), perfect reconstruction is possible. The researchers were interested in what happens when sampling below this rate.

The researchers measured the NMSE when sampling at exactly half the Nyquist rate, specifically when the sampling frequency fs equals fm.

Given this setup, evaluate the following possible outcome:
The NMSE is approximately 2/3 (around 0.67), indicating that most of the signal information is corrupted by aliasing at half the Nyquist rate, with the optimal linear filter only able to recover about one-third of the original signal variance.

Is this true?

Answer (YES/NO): NO